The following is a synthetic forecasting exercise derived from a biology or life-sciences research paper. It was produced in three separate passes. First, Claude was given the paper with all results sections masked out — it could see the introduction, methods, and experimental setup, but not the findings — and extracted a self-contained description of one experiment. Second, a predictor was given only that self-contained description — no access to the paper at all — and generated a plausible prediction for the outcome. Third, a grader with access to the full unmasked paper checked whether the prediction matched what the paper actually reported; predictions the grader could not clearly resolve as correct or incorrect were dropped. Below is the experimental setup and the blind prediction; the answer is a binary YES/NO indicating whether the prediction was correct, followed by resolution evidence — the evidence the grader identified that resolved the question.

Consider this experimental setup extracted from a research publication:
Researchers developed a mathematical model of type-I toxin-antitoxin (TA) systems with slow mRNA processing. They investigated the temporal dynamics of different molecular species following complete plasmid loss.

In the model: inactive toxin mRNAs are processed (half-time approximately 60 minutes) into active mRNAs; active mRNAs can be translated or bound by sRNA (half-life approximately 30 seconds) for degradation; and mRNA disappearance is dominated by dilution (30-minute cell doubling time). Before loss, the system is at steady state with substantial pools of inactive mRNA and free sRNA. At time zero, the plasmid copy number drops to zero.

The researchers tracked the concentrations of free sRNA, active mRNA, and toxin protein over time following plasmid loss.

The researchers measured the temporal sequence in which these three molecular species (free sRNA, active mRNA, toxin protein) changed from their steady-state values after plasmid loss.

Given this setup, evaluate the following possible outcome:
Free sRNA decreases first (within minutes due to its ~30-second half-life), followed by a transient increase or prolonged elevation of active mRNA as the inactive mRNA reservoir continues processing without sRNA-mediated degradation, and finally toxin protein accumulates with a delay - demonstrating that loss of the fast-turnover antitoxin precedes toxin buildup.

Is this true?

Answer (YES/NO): YES